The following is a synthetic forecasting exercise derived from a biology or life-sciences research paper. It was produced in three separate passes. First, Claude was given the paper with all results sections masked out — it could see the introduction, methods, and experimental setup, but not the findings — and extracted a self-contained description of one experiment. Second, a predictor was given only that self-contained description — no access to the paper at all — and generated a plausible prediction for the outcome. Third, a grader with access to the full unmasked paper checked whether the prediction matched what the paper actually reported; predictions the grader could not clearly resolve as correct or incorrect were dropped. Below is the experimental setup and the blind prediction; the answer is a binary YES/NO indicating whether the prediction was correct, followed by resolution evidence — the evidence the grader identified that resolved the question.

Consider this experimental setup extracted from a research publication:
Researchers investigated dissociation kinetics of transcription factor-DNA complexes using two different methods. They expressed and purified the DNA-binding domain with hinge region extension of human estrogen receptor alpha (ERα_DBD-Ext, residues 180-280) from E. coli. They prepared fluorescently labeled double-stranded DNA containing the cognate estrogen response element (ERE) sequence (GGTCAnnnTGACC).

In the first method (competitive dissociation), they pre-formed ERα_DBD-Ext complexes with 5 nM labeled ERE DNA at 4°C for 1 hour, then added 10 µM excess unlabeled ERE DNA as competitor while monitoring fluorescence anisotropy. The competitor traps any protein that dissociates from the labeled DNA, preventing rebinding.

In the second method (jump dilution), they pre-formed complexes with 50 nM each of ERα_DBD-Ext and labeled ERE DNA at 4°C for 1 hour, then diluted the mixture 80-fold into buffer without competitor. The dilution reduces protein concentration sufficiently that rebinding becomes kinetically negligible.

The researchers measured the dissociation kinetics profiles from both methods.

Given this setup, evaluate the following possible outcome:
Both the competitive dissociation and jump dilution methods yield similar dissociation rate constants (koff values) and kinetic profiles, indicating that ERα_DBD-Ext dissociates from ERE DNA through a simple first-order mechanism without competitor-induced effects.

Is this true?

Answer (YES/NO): NO